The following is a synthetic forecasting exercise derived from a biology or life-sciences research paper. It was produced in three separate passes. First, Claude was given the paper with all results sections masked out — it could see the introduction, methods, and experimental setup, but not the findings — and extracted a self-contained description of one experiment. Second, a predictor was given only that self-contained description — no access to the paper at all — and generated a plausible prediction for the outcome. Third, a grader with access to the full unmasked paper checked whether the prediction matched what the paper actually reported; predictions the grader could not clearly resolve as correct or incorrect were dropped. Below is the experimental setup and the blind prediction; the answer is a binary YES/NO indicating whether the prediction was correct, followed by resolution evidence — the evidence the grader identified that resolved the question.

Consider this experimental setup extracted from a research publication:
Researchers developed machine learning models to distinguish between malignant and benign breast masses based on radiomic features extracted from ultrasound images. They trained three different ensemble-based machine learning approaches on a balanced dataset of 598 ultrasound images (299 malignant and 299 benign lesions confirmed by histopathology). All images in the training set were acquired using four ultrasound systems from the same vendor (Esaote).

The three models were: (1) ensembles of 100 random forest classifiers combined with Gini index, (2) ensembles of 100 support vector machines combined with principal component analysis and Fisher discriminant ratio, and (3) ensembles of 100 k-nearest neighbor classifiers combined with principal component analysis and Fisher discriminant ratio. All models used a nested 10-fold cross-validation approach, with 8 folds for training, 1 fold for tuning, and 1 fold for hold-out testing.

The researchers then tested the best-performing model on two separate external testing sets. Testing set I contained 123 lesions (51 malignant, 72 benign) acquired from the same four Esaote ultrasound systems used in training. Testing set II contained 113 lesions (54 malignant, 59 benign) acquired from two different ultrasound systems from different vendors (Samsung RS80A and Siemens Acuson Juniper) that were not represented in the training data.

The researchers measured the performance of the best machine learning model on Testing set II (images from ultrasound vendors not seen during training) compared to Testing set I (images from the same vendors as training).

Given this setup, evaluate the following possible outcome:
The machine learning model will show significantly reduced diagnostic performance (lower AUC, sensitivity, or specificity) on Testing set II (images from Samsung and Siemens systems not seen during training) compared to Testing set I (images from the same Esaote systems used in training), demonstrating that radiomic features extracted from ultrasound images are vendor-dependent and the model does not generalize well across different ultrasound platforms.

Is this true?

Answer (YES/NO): NO